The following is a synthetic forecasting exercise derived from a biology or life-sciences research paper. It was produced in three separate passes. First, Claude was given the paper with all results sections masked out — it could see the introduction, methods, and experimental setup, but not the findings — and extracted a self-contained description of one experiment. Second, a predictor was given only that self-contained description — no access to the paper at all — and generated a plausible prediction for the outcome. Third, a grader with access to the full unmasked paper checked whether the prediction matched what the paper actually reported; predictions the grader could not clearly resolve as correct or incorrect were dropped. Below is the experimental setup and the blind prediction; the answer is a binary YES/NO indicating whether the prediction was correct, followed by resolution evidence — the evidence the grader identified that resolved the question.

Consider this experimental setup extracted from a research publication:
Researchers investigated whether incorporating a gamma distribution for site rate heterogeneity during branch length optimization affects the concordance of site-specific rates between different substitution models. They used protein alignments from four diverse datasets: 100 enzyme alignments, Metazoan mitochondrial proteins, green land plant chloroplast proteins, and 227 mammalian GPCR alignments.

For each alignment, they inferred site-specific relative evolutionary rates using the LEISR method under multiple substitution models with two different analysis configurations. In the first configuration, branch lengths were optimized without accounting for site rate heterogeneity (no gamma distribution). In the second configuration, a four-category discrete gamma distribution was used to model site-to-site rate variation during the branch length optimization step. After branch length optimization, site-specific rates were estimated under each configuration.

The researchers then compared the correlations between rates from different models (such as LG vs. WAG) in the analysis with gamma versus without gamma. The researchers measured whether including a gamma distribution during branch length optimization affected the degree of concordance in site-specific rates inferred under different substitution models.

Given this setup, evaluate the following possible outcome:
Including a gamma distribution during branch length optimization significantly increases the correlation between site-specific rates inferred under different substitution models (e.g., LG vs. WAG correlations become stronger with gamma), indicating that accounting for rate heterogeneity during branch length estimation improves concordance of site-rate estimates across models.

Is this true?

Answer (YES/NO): NO